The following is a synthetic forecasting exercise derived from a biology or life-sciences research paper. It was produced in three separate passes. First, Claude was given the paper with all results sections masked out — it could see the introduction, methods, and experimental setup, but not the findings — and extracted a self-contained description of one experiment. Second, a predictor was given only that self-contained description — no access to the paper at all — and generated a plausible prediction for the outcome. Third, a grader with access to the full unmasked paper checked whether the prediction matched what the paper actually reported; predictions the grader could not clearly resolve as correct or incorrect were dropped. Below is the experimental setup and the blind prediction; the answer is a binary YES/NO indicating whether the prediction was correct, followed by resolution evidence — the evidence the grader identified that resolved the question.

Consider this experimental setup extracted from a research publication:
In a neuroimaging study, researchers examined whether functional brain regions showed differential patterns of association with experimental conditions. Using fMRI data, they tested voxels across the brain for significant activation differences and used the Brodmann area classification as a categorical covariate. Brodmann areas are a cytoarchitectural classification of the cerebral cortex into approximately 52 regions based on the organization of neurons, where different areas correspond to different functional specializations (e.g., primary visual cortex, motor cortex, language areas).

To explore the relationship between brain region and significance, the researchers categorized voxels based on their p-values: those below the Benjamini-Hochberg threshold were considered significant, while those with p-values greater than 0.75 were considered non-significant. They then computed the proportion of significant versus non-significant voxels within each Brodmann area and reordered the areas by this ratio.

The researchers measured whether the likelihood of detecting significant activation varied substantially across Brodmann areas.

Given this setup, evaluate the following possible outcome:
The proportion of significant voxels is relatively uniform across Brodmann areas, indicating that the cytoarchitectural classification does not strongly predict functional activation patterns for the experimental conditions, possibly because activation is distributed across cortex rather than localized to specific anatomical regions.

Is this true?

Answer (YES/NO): NO